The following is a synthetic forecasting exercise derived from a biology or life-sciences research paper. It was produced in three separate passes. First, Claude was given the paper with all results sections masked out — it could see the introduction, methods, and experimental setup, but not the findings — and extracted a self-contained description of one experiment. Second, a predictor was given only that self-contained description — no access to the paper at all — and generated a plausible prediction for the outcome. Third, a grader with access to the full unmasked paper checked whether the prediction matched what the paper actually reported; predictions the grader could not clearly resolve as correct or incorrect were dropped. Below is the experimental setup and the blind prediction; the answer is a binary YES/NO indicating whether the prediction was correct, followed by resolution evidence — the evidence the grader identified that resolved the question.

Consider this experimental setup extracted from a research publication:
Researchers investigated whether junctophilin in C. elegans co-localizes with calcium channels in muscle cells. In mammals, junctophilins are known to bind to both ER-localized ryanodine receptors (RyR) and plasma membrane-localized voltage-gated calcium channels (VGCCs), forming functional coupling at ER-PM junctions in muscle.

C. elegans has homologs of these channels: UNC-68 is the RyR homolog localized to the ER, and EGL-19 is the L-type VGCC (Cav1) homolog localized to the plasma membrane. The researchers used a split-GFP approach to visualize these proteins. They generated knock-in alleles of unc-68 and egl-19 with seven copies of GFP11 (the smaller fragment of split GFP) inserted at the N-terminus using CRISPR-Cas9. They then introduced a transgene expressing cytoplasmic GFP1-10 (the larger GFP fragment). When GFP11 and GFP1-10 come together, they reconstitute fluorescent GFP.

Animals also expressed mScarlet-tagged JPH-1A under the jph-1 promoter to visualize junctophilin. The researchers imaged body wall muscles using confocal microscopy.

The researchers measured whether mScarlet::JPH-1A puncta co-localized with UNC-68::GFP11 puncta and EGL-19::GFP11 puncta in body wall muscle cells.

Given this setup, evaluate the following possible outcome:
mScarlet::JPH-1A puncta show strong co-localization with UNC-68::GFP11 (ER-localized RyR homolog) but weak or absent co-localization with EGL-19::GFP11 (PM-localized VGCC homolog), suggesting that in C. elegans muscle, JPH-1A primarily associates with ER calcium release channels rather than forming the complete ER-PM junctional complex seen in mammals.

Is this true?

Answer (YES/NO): NO